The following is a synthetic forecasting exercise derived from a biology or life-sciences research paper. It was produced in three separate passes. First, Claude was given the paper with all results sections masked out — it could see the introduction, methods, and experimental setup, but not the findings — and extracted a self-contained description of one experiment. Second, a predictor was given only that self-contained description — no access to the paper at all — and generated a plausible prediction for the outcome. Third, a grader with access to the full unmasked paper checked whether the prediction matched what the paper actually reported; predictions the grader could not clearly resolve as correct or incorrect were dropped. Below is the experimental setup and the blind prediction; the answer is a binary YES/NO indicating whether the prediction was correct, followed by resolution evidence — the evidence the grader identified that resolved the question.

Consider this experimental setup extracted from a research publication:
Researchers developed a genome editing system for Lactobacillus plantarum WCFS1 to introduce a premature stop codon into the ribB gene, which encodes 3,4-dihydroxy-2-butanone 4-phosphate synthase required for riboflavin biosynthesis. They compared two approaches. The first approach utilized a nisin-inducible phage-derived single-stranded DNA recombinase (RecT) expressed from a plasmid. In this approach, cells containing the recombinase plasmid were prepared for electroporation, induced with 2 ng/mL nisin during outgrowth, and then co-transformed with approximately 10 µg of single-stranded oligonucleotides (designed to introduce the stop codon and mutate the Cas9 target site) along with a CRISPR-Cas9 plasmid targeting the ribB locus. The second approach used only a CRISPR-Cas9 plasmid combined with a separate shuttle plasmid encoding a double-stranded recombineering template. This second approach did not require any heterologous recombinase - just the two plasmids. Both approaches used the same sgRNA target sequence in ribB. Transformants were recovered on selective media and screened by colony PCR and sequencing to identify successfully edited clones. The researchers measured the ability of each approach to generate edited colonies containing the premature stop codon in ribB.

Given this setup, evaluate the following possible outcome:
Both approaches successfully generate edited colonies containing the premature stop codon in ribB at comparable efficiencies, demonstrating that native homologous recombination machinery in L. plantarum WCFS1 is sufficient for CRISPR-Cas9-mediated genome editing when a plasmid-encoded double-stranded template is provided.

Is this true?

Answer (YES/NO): NO